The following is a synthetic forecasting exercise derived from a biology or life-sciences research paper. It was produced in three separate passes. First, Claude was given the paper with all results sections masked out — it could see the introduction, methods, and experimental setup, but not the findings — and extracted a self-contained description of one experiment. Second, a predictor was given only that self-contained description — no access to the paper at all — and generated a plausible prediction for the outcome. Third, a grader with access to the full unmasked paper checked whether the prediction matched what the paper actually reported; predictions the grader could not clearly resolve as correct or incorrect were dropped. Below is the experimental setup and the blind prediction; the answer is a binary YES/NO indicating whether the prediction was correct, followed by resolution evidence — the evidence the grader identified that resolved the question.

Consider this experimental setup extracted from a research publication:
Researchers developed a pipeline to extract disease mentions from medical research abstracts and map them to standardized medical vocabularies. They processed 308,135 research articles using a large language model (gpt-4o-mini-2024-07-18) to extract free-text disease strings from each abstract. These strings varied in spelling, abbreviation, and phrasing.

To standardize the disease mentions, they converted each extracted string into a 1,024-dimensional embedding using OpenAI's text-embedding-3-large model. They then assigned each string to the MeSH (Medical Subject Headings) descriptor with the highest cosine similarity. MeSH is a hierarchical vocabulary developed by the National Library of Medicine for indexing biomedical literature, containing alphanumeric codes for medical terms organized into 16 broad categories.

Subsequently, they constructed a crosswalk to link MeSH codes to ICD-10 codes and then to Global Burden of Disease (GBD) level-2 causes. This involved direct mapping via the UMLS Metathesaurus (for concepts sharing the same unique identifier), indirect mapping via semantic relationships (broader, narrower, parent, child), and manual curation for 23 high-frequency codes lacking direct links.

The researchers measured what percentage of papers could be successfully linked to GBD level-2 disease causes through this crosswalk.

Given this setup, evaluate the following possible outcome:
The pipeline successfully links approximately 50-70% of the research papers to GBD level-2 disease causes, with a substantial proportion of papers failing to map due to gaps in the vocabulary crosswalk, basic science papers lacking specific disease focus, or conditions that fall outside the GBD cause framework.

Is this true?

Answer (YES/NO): NO